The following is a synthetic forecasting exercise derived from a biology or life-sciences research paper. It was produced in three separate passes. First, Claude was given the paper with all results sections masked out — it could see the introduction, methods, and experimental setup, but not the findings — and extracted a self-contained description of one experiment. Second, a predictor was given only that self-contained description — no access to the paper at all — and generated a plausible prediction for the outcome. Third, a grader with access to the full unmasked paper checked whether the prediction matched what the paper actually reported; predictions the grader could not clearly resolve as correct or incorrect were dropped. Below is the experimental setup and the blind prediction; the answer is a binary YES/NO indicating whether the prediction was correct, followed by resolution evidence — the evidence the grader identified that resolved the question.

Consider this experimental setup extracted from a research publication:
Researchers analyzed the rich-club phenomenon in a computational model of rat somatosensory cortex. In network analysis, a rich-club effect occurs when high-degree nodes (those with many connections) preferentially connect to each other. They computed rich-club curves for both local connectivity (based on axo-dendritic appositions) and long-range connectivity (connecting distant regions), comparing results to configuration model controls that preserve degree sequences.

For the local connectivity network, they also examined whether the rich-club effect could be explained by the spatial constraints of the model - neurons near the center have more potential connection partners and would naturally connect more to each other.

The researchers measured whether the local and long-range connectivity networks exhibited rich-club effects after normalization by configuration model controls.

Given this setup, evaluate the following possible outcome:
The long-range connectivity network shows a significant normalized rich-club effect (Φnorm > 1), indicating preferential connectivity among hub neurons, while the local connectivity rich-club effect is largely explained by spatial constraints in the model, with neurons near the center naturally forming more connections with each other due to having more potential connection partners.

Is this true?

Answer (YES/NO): NO